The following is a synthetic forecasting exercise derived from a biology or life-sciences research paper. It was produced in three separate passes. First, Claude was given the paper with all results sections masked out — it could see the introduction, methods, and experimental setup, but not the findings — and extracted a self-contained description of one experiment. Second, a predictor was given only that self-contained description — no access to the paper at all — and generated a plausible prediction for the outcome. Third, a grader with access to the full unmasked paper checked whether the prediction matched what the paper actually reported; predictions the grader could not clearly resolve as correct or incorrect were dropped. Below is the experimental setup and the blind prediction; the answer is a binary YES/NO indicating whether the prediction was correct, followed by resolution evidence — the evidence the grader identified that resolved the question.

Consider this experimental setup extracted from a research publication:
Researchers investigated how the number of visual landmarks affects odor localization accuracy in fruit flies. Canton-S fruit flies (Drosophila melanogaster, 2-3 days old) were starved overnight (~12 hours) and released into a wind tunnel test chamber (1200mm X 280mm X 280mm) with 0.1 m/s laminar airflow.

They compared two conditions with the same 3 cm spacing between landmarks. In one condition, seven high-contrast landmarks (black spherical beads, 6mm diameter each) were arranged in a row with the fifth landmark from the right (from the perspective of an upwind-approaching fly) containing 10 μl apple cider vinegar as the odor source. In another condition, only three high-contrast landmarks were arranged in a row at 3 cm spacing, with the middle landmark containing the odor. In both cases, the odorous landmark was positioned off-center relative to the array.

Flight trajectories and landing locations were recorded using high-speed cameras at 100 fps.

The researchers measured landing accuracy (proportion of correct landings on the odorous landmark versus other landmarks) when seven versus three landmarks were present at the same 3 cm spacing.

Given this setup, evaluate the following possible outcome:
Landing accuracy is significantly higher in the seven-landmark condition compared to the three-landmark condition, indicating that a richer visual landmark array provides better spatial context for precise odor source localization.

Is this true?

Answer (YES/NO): NO